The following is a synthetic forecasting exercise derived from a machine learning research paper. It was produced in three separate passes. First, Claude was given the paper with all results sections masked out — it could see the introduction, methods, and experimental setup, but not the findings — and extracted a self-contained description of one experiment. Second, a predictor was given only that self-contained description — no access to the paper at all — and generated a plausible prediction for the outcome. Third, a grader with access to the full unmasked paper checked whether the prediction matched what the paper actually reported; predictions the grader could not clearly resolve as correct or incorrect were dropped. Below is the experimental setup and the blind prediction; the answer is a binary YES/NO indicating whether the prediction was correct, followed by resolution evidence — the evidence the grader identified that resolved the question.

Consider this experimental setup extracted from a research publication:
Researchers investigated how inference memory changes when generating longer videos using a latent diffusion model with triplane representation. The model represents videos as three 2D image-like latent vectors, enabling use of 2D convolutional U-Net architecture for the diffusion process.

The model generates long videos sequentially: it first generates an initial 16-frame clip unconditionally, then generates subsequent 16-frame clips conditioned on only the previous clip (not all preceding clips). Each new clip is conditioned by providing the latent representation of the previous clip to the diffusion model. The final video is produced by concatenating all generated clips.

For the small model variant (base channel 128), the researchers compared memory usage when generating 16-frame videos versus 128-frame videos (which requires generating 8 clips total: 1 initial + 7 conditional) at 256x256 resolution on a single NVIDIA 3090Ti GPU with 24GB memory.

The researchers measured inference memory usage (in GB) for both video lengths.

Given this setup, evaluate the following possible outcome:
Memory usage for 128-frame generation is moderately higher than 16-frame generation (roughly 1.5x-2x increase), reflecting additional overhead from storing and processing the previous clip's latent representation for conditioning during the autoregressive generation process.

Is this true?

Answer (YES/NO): NO